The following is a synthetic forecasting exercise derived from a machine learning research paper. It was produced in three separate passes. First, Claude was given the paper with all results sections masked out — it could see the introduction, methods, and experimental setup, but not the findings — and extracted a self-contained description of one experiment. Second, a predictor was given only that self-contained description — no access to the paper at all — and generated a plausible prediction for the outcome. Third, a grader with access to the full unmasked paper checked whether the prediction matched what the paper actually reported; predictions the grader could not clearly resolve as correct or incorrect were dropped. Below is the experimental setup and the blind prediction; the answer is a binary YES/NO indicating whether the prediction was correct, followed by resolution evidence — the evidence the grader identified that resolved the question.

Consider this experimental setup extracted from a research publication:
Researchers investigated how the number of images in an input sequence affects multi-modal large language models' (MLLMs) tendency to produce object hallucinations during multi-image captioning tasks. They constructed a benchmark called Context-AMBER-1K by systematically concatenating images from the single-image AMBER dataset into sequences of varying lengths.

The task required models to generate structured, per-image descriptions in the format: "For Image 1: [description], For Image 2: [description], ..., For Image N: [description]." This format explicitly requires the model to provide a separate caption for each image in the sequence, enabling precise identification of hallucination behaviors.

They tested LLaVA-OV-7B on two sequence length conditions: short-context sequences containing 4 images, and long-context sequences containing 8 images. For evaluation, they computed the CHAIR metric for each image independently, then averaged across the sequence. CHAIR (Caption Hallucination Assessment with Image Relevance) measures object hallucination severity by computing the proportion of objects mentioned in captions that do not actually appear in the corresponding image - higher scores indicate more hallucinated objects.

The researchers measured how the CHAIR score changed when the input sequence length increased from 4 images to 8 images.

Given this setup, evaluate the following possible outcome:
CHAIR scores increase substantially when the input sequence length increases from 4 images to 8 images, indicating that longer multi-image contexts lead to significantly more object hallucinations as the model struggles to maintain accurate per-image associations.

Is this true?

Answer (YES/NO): YES